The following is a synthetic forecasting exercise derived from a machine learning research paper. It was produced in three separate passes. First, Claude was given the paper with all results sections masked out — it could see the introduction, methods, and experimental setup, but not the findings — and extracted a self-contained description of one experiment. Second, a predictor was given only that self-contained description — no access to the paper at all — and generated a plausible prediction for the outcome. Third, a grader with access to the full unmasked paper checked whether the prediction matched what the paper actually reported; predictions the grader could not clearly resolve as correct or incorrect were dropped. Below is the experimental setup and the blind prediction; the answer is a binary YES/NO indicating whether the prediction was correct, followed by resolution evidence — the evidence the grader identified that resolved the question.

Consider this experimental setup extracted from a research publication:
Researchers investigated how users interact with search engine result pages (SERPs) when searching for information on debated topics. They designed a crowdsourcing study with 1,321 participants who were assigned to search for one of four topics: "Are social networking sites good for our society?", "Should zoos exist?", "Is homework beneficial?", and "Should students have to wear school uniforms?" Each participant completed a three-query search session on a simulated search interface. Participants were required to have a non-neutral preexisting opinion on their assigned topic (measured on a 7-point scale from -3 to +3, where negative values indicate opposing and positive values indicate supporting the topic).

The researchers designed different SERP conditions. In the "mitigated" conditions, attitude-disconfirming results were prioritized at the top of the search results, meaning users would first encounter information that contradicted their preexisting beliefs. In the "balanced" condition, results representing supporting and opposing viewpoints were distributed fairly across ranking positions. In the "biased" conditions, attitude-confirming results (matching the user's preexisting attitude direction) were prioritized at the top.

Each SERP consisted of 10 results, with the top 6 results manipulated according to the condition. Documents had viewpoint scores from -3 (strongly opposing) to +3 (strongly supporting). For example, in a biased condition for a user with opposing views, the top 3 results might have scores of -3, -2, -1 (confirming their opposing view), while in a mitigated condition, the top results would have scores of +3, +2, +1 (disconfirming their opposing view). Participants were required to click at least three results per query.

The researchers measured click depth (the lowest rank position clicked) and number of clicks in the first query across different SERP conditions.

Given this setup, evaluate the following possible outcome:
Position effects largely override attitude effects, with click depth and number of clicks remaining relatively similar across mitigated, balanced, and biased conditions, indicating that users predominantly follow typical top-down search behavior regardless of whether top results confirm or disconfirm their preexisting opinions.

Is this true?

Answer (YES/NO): NO